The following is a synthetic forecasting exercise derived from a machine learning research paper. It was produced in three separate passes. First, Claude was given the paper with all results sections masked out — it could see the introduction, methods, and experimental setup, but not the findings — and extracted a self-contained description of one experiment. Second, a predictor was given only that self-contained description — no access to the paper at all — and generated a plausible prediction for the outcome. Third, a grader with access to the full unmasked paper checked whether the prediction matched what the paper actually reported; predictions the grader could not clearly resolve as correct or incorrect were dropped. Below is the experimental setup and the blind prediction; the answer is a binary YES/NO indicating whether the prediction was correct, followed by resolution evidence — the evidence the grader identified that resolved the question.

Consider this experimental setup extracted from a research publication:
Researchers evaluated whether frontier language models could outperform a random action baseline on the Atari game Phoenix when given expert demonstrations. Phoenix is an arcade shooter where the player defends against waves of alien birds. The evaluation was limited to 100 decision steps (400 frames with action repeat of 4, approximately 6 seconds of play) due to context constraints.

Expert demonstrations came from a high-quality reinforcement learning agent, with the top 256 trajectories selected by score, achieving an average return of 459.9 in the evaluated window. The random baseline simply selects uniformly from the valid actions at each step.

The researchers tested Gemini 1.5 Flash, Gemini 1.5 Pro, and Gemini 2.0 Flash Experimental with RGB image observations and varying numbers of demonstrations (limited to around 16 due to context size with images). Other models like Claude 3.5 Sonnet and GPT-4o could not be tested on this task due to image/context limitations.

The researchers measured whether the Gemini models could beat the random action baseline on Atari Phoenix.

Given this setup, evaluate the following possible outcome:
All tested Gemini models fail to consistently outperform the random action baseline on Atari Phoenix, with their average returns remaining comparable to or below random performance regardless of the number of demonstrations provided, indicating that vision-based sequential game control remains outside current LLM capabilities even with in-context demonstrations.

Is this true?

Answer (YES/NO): YES